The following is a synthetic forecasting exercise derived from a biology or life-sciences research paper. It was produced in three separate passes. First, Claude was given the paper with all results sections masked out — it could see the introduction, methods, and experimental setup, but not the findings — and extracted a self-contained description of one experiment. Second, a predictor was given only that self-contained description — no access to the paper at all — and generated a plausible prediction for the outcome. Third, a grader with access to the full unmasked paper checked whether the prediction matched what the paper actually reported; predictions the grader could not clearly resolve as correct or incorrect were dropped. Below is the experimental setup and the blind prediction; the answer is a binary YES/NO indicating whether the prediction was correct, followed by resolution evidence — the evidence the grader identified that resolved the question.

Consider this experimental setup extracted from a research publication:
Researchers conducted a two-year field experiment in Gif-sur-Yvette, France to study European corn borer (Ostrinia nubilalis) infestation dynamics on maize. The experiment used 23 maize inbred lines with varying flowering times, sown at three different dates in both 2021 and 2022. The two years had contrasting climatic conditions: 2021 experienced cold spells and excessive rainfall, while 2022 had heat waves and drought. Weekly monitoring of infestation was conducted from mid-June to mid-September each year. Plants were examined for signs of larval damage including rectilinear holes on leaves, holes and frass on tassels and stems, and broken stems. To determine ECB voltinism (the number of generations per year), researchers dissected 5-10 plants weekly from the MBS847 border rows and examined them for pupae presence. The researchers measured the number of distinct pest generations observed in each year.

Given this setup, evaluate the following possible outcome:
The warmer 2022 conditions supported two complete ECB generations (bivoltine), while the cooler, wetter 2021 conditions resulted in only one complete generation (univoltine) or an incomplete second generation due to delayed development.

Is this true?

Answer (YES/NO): YES